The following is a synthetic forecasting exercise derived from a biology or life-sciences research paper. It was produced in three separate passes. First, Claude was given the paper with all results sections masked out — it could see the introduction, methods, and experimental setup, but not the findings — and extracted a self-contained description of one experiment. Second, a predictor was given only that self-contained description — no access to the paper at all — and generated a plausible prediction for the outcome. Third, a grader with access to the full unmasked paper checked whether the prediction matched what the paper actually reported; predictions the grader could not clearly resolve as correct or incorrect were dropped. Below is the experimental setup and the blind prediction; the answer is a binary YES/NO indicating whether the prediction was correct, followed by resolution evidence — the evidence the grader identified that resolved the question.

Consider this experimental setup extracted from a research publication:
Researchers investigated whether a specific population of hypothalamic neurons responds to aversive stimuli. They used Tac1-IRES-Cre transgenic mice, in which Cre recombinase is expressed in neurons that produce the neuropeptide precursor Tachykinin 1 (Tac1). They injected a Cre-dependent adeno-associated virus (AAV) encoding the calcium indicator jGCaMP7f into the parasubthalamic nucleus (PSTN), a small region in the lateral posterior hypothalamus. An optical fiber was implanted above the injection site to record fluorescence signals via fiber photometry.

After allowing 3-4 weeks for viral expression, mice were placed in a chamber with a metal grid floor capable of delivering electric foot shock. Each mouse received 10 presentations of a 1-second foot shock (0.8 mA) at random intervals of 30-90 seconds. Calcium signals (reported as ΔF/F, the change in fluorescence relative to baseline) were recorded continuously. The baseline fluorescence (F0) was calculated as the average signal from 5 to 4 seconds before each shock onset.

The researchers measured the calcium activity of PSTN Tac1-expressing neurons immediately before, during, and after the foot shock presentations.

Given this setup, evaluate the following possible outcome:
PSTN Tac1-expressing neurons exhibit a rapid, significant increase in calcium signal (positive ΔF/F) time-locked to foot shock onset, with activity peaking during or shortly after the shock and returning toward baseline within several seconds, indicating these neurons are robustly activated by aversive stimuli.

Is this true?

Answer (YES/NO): YES